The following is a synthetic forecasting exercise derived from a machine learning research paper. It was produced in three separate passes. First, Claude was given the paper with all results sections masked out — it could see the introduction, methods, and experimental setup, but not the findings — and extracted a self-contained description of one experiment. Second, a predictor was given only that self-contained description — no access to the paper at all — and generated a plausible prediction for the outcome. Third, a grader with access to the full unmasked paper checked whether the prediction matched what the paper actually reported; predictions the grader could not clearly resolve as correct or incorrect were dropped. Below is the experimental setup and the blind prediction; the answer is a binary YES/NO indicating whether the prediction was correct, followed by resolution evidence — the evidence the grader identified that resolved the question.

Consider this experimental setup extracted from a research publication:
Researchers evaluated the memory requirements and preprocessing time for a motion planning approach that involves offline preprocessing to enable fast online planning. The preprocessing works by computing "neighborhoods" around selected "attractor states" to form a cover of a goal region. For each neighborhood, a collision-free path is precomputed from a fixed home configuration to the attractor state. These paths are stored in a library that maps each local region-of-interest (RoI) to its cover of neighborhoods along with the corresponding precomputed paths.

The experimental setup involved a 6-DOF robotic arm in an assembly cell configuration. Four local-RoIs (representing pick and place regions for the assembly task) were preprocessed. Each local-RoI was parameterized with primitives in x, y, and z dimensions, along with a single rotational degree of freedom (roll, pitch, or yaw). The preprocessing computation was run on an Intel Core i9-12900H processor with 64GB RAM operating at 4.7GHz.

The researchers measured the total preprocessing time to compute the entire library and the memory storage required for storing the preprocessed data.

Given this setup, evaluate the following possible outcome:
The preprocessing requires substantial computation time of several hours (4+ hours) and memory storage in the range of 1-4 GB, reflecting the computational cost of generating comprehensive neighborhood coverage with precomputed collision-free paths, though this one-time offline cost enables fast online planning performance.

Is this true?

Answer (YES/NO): NO